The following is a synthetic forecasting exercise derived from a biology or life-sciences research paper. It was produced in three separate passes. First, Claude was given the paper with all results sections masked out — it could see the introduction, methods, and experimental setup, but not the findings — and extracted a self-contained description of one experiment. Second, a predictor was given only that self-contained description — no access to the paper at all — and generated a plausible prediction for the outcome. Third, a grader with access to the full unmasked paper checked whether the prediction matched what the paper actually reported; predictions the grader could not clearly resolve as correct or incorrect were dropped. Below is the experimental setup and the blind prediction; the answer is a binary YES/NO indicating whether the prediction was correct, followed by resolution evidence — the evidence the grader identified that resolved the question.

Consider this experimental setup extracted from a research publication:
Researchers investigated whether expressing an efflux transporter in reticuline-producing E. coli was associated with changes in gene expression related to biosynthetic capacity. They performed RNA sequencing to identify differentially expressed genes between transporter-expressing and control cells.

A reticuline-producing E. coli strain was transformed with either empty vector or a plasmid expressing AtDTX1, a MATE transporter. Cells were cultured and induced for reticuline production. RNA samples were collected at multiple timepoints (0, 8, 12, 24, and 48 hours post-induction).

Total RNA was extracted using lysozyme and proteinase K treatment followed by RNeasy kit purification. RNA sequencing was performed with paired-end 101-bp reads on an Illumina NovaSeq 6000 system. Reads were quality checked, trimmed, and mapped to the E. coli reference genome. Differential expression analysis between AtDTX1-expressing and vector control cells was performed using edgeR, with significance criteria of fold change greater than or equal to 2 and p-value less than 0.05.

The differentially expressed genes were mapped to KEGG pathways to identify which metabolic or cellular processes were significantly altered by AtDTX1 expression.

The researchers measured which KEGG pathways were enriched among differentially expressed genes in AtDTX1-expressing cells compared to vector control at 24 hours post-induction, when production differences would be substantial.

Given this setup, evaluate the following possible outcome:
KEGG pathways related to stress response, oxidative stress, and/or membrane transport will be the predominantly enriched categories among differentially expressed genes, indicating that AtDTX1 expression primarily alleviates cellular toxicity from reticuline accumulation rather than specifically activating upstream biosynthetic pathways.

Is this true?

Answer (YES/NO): NO